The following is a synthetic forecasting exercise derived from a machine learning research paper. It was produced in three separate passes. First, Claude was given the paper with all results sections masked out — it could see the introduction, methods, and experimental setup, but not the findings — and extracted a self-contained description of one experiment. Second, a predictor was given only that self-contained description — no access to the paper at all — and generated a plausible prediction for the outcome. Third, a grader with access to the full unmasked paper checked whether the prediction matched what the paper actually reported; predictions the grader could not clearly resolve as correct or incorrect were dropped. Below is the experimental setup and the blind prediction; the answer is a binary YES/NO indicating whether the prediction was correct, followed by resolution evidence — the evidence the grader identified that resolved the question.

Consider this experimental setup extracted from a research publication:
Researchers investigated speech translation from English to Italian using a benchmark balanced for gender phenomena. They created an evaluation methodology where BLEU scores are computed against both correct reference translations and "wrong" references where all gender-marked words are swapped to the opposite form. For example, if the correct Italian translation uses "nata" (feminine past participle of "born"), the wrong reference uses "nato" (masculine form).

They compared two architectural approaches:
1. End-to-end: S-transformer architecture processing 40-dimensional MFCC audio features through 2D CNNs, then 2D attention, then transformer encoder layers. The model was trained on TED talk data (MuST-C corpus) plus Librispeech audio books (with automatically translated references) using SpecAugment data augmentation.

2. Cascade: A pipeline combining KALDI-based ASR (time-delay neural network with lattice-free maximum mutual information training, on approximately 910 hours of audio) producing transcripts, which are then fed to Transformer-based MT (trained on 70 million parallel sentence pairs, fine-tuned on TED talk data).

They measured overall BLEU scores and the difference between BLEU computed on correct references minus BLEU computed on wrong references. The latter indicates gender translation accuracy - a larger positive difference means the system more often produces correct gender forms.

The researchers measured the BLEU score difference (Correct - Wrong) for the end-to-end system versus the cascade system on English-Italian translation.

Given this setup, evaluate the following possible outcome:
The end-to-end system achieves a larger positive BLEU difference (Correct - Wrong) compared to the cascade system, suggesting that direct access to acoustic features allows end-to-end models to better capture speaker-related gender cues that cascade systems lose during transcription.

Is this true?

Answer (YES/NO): NO